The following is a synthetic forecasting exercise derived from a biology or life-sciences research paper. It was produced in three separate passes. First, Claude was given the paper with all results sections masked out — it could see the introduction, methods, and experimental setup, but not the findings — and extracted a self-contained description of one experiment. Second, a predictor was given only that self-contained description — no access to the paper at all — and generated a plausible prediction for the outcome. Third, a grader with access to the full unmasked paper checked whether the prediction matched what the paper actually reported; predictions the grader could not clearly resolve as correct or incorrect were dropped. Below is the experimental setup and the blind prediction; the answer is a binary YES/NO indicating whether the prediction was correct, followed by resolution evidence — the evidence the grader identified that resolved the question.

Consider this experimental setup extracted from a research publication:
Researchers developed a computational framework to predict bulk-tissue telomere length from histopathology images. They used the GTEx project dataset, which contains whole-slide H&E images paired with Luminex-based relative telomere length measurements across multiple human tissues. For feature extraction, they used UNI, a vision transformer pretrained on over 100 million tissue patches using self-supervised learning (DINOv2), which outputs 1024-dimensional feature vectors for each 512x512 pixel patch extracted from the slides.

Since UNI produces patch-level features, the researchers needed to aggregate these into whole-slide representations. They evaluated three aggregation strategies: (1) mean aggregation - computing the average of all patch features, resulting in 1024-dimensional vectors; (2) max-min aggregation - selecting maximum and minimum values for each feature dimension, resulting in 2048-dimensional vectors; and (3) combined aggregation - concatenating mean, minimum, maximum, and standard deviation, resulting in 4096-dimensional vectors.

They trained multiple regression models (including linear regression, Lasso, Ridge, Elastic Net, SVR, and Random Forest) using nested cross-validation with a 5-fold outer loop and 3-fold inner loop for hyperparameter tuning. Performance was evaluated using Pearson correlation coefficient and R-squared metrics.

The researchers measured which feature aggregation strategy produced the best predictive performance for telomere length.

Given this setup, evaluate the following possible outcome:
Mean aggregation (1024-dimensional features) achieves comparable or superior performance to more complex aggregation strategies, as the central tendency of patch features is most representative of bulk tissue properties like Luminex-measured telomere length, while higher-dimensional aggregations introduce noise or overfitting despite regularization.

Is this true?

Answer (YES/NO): YES